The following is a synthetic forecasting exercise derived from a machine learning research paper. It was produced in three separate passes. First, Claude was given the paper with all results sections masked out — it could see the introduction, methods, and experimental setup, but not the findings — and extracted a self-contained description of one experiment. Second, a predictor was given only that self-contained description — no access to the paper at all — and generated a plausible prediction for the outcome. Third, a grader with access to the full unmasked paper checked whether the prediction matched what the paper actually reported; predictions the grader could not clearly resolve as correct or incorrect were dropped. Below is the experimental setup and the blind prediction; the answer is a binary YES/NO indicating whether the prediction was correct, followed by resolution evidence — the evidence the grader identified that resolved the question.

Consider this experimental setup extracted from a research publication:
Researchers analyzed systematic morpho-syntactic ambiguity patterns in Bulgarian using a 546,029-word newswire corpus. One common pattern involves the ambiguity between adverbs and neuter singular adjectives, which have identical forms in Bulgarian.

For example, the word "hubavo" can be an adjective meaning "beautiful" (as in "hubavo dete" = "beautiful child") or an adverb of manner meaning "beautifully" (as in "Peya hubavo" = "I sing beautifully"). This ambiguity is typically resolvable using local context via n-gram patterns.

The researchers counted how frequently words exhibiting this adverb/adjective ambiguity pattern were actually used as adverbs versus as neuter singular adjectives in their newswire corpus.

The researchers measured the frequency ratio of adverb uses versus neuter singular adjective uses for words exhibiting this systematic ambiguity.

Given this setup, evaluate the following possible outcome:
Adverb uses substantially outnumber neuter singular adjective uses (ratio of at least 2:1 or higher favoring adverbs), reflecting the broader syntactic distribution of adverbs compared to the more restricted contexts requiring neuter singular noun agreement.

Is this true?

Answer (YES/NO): YES